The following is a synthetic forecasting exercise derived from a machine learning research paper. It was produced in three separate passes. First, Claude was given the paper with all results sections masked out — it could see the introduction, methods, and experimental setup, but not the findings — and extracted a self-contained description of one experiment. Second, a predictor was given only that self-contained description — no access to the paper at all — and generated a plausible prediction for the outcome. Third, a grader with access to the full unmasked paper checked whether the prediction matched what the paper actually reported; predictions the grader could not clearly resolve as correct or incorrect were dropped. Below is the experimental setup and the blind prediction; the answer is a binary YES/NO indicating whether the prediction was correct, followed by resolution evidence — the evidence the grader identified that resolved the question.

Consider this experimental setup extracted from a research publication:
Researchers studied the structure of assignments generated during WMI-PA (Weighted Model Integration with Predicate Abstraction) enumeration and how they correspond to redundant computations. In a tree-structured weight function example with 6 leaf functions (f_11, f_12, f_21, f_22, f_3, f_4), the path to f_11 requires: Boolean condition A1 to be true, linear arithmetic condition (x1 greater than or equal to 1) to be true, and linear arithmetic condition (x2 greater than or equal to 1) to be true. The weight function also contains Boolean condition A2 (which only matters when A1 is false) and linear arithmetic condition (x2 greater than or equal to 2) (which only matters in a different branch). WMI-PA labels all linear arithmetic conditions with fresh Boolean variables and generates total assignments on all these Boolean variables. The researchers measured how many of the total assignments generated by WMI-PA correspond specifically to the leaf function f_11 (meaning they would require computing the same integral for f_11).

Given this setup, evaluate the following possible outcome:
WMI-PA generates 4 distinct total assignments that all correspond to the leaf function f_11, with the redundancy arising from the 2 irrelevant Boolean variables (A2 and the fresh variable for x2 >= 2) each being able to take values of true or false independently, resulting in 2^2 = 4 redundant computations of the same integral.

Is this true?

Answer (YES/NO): NO